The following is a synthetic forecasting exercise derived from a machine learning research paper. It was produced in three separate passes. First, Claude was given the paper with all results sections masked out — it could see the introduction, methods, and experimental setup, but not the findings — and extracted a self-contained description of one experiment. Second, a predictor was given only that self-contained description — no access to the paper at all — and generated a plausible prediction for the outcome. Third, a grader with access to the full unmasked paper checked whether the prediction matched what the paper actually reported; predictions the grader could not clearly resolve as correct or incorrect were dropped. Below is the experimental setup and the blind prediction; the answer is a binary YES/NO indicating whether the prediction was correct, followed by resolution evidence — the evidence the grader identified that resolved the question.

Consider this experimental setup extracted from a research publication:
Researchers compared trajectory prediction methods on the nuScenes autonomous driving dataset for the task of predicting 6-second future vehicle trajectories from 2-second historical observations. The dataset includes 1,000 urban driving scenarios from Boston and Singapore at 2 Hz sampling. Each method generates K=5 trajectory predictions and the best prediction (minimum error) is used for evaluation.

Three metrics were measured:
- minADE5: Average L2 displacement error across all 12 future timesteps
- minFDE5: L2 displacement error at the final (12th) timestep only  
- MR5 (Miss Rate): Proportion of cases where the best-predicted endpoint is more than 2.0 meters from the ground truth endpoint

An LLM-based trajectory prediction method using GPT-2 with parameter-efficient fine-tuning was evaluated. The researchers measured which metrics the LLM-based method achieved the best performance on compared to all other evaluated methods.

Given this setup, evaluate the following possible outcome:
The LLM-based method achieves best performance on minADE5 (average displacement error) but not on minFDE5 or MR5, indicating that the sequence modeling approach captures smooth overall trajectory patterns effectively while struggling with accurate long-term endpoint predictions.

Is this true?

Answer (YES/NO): NO